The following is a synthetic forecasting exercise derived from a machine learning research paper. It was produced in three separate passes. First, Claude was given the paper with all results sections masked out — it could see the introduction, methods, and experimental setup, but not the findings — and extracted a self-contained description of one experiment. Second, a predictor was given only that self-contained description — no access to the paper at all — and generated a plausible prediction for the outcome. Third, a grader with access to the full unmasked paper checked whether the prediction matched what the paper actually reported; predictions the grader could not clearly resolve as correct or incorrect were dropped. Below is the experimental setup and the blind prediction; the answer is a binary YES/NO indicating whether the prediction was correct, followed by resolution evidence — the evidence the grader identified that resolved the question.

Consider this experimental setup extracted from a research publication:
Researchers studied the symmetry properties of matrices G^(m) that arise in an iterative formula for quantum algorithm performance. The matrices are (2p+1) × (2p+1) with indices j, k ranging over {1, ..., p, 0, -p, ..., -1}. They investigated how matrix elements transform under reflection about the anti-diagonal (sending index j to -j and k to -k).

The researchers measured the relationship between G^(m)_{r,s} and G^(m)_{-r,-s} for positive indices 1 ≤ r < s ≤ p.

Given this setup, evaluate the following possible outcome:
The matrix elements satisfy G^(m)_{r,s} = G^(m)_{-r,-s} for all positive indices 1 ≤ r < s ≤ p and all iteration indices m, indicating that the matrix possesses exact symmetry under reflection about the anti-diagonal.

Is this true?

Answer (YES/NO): NO